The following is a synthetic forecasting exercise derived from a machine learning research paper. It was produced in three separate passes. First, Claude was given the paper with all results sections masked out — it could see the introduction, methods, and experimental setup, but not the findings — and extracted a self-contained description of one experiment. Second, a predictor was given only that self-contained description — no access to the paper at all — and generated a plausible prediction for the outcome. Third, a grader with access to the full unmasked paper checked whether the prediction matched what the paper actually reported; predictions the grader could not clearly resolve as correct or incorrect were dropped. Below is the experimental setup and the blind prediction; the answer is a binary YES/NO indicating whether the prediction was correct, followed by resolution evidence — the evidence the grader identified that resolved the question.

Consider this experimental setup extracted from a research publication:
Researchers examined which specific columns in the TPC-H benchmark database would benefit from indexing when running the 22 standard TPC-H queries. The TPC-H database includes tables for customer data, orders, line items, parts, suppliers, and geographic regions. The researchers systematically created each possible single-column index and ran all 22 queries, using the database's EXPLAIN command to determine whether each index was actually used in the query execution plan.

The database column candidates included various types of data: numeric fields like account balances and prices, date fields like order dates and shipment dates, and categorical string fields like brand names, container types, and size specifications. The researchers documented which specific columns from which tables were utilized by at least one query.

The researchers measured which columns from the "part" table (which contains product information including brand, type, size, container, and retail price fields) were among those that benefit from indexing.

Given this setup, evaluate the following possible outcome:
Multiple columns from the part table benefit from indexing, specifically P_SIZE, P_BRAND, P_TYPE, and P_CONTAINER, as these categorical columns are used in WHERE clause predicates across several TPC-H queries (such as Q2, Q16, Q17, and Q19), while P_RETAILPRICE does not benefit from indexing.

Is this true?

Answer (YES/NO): NO